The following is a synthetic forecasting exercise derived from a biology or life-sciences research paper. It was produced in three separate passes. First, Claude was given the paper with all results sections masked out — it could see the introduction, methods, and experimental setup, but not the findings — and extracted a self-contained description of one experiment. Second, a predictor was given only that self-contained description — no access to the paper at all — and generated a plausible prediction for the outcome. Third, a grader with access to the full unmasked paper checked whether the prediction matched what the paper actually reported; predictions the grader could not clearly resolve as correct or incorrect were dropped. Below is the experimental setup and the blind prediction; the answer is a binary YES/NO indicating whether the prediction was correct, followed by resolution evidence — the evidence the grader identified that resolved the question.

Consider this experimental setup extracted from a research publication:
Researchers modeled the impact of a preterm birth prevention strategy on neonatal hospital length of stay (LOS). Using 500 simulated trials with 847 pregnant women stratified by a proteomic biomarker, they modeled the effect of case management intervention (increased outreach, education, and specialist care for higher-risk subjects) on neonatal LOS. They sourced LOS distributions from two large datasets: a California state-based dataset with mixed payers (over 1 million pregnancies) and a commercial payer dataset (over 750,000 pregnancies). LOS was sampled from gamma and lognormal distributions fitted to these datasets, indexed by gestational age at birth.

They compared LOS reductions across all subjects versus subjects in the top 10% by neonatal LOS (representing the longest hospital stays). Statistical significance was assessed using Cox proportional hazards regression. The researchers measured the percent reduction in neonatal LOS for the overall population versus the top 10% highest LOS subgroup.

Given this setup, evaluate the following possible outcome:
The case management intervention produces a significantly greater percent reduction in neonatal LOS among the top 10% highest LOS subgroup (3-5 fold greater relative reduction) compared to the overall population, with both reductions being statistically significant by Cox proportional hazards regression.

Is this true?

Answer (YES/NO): NO